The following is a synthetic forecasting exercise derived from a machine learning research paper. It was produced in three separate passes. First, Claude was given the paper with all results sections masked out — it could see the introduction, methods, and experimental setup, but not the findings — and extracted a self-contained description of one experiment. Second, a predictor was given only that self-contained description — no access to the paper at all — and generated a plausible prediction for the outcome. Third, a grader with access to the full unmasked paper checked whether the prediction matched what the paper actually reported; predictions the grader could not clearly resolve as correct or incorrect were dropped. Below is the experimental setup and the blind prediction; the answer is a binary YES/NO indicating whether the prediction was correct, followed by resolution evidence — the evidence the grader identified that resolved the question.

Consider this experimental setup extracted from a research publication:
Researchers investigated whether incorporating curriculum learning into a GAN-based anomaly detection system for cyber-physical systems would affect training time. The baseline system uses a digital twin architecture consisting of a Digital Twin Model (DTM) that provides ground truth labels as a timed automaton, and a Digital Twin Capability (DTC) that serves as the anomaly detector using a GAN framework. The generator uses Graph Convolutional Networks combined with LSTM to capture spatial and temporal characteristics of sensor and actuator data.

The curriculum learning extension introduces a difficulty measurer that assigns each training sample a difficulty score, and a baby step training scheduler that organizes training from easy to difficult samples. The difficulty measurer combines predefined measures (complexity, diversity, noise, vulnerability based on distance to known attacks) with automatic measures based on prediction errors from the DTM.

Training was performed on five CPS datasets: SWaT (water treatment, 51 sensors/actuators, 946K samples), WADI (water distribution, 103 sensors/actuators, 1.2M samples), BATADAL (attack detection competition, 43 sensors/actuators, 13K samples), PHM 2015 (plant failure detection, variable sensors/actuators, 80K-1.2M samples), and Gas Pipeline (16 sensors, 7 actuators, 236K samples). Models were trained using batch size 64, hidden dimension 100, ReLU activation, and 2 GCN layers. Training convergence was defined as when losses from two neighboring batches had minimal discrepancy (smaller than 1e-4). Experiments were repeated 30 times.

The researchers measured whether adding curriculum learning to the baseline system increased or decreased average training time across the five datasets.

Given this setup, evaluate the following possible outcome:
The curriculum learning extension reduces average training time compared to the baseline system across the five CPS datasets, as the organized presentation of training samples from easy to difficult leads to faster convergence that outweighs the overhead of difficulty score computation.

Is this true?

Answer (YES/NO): YES